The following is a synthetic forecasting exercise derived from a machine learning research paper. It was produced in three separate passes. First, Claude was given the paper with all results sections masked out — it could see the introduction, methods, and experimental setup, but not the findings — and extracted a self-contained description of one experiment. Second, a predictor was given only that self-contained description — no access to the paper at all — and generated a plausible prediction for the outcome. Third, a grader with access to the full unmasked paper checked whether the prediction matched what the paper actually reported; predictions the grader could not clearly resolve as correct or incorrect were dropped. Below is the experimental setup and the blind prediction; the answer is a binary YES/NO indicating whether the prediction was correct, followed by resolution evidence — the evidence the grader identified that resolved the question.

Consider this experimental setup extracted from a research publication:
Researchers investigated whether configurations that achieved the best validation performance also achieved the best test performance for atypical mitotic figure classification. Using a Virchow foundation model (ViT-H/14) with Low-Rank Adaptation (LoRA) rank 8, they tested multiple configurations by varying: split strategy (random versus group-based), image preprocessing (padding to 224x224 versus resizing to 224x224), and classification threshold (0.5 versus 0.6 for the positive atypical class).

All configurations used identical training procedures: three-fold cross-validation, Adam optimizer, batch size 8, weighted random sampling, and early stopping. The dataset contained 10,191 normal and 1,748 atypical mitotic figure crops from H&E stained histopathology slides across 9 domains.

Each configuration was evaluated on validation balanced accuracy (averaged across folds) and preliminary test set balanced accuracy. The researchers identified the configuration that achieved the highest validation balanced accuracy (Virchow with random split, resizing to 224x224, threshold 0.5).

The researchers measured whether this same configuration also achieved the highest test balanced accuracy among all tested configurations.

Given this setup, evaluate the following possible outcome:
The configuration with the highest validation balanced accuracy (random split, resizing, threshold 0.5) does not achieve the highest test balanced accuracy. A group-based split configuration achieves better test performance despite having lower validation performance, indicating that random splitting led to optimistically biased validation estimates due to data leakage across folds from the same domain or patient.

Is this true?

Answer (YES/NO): NO